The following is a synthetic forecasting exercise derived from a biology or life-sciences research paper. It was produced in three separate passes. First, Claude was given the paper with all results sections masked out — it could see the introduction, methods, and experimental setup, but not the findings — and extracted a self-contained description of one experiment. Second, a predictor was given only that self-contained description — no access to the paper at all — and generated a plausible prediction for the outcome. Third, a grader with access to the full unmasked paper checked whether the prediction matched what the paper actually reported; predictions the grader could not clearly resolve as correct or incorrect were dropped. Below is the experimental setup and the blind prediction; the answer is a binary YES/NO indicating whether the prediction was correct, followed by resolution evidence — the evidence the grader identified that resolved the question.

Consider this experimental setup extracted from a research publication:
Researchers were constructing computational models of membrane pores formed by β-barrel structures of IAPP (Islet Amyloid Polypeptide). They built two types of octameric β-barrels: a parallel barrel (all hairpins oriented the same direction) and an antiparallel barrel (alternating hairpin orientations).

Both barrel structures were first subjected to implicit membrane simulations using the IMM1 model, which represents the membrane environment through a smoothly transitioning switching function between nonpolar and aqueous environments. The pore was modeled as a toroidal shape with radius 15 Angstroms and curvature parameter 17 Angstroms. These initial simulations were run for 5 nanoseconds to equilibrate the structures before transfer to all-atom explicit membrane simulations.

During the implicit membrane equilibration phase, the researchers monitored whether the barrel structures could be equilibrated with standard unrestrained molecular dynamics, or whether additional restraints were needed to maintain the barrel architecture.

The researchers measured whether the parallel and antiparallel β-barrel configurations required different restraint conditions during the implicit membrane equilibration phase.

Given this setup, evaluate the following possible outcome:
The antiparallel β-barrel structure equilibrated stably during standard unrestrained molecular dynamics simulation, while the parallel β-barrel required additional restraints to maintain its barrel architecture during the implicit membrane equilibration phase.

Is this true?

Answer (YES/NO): NO